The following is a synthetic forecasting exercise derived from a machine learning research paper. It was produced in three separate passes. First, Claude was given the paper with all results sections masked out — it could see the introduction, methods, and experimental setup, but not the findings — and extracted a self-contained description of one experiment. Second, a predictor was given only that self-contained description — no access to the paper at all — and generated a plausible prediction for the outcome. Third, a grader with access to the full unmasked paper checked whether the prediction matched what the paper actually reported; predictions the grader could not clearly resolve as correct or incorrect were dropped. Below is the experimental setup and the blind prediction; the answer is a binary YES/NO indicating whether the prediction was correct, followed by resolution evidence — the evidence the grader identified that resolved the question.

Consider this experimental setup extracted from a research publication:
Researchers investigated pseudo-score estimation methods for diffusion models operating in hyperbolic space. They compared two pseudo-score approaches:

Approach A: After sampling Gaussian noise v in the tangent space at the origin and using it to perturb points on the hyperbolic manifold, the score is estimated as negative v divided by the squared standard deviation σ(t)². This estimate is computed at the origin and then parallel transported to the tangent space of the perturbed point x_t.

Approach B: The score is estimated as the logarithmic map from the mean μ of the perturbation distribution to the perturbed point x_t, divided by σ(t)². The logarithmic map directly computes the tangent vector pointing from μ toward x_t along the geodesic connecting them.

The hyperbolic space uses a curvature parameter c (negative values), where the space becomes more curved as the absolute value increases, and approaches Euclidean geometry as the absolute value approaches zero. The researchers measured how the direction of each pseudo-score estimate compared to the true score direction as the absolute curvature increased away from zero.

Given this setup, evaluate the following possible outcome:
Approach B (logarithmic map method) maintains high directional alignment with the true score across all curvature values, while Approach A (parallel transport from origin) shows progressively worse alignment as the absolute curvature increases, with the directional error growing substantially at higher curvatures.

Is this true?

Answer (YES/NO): YES